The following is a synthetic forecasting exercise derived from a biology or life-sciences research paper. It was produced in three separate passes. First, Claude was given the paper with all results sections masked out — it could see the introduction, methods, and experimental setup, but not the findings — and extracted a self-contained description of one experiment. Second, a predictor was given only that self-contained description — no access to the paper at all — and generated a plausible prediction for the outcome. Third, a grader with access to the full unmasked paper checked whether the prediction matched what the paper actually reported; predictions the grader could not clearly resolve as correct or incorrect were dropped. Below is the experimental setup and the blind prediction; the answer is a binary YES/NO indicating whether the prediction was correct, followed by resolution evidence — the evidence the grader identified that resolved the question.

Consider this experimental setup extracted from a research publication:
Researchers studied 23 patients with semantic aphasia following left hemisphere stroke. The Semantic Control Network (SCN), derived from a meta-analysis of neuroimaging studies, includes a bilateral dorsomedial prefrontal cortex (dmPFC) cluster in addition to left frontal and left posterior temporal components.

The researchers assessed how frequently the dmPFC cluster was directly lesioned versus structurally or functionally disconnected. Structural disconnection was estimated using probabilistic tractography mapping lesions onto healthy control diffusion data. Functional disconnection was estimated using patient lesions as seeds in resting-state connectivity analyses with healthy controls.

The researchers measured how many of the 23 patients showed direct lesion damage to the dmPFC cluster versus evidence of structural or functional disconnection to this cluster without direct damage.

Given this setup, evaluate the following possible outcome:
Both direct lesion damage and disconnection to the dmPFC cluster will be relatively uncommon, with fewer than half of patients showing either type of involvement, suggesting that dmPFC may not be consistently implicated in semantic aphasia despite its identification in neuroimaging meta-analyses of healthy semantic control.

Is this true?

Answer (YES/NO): NO